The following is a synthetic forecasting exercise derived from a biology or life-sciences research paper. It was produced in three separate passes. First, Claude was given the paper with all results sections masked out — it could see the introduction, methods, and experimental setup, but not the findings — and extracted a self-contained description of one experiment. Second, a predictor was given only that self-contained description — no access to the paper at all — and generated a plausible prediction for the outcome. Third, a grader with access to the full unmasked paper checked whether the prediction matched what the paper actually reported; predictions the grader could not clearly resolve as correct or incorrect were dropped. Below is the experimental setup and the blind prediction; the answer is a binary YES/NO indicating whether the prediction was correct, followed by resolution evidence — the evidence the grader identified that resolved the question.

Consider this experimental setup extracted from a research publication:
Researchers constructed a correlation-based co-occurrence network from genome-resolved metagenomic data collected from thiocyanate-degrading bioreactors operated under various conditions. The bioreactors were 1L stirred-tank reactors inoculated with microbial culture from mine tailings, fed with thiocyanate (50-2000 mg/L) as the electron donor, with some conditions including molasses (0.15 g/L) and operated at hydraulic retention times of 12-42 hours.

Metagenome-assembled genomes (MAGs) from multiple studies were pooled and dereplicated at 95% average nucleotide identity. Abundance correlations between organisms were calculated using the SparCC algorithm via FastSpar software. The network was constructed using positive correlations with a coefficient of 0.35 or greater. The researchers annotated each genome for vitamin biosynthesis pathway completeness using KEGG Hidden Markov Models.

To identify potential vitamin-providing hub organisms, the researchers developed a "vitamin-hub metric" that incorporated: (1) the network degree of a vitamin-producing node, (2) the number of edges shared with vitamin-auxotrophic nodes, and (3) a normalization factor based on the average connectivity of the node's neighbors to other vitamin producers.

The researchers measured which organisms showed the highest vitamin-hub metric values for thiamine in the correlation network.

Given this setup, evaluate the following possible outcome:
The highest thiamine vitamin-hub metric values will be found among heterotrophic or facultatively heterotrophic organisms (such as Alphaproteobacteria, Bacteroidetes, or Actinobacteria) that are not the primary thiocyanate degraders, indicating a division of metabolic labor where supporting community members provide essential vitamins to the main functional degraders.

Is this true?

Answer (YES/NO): NO